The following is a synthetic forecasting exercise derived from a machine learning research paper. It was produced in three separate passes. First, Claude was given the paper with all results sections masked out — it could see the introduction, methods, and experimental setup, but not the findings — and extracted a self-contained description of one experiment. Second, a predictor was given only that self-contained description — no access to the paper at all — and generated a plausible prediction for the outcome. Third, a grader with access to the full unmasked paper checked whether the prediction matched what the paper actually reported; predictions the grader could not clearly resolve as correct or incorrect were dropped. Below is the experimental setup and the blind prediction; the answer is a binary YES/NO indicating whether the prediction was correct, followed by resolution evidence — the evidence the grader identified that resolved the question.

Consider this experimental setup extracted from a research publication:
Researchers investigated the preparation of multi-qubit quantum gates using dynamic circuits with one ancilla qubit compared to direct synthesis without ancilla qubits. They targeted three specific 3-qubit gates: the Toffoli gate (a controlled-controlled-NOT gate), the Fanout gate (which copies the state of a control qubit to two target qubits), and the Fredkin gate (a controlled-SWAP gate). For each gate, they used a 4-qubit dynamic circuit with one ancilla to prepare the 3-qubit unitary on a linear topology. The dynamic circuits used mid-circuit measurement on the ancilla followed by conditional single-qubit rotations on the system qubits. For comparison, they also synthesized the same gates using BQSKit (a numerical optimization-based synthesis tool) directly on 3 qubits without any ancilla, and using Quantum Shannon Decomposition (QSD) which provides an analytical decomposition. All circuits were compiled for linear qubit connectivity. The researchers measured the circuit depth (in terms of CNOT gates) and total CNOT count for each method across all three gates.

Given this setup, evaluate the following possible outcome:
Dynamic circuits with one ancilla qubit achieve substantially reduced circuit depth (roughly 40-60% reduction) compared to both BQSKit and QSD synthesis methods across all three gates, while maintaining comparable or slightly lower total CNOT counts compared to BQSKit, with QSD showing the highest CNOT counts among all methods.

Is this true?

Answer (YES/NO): NO